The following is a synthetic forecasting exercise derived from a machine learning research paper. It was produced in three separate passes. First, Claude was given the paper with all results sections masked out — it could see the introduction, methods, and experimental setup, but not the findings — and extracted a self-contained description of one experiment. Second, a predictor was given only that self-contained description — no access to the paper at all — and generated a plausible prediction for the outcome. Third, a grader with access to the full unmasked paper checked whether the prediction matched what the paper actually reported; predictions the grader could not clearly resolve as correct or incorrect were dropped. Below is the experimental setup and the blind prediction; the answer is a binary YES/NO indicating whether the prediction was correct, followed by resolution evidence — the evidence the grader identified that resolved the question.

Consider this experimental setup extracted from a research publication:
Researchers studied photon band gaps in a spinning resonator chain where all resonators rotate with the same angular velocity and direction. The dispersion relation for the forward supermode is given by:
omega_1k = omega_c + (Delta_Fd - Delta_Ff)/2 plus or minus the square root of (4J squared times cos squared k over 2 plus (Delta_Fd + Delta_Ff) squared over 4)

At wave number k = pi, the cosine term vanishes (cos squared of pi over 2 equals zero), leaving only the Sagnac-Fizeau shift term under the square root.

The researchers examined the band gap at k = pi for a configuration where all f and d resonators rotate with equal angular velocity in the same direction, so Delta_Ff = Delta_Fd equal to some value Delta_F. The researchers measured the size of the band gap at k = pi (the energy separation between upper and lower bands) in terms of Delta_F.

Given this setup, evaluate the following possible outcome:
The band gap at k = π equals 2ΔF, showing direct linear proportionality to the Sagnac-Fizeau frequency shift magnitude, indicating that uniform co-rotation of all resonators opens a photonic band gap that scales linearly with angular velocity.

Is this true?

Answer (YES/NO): YES